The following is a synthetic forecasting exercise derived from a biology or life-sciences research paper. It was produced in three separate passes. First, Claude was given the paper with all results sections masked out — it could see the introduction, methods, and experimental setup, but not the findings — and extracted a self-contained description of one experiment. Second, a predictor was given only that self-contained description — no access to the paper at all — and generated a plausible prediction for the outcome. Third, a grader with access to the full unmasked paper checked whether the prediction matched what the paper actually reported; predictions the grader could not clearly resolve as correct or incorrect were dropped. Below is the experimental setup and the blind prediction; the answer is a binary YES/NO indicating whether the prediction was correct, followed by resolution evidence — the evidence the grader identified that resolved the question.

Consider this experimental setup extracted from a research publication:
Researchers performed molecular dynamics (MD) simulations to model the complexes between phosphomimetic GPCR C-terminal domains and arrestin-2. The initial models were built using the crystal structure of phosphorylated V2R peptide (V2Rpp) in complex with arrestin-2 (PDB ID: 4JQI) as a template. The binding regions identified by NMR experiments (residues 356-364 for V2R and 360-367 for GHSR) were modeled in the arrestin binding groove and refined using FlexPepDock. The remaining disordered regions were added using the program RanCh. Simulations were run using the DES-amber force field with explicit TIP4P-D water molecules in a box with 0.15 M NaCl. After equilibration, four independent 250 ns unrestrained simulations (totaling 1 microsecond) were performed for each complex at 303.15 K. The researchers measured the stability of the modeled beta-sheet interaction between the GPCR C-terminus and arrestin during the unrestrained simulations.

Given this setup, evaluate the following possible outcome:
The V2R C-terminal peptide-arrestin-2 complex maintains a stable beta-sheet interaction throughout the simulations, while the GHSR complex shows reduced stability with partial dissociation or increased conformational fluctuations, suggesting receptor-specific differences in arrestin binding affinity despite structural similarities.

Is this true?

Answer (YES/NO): NO